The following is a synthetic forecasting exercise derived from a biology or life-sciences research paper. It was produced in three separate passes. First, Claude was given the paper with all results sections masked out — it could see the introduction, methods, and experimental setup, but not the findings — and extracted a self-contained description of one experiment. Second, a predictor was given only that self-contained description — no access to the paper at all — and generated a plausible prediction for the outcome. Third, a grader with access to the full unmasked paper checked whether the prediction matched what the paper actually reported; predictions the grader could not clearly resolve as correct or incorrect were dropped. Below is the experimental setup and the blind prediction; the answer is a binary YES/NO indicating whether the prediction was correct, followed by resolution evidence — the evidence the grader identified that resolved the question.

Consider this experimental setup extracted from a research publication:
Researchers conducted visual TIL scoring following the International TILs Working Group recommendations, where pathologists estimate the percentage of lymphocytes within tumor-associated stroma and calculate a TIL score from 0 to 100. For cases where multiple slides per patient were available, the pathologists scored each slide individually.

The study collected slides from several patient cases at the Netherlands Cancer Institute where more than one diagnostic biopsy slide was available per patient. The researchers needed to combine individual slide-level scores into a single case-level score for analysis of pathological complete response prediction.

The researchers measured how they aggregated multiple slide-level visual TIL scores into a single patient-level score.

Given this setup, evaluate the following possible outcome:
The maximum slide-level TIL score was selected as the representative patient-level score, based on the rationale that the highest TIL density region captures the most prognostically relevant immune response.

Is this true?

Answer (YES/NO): NO